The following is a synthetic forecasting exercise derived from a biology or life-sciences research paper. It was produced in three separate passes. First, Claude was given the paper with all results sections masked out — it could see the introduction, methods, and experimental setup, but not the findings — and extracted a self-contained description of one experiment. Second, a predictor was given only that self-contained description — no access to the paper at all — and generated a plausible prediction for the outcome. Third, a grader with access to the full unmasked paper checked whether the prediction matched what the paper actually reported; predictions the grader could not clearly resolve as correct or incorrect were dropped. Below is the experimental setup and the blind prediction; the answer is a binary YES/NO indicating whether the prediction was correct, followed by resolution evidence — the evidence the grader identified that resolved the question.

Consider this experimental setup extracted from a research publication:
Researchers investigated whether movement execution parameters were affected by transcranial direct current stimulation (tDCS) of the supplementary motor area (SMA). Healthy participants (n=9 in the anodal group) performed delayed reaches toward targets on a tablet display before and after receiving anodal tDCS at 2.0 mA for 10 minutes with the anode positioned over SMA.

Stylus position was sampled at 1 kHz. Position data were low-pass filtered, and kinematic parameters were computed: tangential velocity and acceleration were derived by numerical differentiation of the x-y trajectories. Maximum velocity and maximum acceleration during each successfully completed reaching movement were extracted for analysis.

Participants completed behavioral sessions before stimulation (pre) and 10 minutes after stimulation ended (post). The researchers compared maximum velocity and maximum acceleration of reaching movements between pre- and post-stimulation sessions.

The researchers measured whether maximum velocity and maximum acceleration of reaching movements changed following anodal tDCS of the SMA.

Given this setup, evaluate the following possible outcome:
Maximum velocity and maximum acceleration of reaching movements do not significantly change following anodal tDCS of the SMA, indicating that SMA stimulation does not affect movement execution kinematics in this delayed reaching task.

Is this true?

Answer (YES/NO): NO